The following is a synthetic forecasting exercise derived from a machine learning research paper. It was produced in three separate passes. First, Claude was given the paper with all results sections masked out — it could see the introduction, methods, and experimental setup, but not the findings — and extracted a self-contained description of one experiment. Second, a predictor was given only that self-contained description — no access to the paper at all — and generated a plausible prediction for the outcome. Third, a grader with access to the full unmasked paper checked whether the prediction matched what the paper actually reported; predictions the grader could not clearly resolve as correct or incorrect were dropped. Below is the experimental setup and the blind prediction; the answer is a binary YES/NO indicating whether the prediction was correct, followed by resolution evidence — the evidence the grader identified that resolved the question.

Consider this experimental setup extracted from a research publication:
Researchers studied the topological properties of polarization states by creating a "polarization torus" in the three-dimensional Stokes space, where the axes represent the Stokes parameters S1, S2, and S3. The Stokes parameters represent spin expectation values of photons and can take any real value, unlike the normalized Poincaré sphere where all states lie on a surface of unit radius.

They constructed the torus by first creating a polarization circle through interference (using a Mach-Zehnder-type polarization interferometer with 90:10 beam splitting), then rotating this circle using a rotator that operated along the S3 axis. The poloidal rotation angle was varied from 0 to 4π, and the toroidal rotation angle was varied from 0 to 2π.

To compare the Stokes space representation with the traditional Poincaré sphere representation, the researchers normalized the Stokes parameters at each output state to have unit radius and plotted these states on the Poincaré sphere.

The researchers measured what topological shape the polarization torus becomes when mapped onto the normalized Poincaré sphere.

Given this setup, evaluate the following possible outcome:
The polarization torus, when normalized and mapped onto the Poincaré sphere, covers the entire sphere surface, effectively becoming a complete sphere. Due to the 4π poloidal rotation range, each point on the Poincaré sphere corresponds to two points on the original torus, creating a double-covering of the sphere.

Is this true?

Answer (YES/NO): NO